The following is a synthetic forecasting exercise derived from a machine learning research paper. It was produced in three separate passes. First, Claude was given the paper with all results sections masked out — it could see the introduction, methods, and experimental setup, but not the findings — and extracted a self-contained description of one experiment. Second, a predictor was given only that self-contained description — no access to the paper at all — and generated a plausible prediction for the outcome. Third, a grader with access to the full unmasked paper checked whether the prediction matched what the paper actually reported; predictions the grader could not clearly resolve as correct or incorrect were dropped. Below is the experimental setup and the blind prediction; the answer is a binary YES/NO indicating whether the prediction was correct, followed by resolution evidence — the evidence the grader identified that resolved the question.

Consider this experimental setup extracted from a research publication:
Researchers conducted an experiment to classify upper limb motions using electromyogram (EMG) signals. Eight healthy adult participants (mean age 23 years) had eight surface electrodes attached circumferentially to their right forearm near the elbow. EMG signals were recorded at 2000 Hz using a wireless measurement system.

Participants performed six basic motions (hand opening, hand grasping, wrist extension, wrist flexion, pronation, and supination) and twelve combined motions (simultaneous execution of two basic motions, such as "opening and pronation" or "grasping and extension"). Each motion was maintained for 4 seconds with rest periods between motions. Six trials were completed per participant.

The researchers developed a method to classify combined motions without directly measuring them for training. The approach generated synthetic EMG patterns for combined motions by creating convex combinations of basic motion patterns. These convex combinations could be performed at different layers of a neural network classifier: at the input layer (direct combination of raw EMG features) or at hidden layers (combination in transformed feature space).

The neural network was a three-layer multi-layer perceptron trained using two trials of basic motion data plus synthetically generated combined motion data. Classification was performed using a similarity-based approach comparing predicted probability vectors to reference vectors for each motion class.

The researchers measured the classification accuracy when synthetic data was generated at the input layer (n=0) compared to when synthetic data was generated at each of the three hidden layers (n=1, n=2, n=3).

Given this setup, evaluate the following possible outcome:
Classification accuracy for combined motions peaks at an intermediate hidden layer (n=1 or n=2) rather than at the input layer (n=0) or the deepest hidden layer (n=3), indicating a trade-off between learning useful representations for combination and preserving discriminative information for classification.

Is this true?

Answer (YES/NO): NO